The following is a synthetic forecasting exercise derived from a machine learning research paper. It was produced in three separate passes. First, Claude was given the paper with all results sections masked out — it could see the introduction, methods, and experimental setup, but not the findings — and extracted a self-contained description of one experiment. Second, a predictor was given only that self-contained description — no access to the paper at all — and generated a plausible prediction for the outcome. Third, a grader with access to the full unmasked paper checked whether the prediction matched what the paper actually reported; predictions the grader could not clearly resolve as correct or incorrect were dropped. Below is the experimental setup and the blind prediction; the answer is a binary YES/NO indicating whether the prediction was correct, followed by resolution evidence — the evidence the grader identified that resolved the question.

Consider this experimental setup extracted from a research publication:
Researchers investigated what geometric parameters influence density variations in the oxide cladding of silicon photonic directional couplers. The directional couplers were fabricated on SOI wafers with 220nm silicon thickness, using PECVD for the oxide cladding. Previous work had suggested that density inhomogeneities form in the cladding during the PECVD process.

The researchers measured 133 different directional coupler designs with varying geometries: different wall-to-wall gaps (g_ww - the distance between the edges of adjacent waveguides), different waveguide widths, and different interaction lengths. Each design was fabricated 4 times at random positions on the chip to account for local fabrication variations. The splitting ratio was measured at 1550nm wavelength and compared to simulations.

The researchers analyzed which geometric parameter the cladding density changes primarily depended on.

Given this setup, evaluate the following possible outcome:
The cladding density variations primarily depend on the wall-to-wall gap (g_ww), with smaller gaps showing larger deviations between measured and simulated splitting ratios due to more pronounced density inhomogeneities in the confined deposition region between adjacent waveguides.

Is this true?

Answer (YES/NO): YES